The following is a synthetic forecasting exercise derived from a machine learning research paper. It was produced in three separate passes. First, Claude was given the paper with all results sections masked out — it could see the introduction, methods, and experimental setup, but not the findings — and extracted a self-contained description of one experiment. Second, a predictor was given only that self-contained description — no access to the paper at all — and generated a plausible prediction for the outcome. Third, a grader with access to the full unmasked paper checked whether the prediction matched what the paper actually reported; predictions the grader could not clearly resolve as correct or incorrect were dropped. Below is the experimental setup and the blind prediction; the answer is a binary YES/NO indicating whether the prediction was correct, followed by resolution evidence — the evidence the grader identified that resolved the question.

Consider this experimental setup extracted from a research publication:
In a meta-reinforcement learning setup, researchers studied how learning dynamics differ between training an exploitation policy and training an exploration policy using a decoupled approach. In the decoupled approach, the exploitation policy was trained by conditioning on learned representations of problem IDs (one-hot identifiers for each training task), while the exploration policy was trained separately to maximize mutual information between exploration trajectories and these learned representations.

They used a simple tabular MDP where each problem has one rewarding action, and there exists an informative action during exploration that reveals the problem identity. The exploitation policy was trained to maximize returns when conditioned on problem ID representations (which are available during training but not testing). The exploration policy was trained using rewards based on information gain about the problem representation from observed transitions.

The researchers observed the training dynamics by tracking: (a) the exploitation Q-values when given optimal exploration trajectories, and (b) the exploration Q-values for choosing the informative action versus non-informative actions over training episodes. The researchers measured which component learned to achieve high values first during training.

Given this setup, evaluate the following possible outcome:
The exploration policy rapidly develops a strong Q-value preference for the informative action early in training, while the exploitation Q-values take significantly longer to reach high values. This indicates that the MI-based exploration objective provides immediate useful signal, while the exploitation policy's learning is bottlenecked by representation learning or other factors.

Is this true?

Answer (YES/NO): YES